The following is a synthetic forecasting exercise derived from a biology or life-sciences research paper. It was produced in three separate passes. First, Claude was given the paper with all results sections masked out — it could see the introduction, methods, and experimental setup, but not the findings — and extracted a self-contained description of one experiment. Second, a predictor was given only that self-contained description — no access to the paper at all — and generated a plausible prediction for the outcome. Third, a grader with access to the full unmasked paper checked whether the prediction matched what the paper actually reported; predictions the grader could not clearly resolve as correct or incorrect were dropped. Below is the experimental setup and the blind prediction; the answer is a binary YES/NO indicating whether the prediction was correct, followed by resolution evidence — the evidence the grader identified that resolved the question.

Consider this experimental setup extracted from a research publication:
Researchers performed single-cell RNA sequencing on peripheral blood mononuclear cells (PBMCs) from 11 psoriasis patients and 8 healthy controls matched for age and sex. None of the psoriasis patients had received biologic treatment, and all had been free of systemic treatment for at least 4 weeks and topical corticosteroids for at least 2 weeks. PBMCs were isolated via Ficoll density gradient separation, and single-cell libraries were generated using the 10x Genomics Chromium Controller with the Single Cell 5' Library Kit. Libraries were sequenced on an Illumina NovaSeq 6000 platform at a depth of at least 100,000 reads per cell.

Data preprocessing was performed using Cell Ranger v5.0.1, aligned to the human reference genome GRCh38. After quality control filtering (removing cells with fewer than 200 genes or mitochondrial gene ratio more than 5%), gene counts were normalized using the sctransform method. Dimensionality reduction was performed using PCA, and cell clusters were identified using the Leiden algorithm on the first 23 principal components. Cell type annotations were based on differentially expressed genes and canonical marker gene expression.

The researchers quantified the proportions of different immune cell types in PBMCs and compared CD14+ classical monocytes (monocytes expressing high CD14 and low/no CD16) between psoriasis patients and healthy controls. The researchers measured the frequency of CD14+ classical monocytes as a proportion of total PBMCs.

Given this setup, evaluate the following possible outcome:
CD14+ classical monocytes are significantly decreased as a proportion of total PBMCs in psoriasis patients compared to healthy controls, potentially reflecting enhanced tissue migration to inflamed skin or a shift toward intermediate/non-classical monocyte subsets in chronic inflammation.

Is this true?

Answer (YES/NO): NO